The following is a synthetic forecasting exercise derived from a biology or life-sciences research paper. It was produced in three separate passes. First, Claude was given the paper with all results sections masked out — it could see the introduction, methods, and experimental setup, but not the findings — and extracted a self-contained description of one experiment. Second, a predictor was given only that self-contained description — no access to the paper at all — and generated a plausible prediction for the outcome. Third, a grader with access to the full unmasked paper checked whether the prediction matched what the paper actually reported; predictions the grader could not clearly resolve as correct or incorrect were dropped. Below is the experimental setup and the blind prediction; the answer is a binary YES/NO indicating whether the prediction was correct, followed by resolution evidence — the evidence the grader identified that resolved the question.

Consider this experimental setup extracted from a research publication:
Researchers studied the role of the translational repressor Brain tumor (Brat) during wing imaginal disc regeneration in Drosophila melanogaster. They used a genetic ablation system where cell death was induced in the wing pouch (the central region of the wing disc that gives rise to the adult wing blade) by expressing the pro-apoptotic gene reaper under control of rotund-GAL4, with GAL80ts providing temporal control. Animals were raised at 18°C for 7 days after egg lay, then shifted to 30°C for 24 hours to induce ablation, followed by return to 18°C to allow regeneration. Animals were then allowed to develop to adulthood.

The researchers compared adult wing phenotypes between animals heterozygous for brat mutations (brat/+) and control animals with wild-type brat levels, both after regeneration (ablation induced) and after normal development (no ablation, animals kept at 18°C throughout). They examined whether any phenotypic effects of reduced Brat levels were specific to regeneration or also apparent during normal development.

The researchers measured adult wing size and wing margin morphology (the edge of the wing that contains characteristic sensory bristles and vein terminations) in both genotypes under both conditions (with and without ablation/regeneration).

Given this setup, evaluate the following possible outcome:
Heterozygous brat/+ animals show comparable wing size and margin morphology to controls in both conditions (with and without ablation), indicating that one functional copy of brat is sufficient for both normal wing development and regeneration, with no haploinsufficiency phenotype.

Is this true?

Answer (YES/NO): NO